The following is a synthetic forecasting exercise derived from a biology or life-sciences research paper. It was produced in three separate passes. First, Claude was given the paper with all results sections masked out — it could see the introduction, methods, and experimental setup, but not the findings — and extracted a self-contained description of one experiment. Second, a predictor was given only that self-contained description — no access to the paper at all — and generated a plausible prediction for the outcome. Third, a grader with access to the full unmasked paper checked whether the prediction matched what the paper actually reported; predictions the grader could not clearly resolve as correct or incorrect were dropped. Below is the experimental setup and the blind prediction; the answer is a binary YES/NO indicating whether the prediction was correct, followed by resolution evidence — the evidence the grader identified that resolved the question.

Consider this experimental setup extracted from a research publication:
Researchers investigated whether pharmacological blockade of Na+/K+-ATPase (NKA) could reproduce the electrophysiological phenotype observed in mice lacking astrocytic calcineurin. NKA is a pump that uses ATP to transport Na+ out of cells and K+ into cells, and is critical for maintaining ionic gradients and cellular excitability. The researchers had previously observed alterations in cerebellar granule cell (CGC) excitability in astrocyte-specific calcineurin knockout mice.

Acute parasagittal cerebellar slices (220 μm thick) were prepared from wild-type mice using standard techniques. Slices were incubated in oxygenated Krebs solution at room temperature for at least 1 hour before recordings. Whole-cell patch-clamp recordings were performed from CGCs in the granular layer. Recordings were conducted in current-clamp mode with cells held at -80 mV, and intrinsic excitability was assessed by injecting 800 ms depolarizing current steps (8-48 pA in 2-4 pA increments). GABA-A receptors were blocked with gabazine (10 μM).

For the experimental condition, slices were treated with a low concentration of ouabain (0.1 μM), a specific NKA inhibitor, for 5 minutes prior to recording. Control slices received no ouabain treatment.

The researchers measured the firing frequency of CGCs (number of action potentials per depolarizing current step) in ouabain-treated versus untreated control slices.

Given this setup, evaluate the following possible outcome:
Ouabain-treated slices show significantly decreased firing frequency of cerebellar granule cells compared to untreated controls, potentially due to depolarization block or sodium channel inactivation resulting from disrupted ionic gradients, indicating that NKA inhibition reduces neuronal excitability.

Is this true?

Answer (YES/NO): YES